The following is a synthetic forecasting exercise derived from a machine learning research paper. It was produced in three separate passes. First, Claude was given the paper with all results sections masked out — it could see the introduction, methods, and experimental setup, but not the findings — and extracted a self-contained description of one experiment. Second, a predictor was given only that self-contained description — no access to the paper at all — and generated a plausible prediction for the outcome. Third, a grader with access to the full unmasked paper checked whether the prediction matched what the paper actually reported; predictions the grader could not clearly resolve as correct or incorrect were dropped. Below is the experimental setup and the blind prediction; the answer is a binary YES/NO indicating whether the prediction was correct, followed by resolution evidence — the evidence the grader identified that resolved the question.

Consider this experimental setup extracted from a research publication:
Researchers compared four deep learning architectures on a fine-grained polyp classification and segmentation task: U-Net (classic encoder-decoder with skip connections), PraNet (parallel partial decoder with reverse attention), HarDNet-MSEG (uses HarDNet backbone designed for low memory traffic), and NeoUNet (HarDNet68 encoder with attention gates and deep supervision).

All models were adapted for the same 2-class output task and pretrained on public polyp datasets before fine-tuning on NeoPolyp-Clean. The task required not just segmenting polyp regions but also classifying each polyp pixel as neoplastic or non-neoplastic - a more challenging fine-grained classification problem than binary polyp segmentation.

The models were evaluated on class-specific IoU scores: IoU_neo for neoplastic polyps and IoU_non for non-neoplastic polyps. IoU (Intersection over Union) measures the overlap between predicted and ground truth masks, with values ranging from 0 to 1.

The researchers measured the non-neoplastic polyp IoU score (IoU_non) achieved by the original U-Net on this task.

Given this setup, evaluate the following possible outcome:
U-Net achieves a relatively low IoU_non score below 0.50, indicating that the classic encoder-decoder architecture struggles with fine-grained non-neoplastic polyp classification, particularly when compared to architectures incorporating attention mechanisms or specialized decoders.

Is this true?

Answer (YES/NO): YES